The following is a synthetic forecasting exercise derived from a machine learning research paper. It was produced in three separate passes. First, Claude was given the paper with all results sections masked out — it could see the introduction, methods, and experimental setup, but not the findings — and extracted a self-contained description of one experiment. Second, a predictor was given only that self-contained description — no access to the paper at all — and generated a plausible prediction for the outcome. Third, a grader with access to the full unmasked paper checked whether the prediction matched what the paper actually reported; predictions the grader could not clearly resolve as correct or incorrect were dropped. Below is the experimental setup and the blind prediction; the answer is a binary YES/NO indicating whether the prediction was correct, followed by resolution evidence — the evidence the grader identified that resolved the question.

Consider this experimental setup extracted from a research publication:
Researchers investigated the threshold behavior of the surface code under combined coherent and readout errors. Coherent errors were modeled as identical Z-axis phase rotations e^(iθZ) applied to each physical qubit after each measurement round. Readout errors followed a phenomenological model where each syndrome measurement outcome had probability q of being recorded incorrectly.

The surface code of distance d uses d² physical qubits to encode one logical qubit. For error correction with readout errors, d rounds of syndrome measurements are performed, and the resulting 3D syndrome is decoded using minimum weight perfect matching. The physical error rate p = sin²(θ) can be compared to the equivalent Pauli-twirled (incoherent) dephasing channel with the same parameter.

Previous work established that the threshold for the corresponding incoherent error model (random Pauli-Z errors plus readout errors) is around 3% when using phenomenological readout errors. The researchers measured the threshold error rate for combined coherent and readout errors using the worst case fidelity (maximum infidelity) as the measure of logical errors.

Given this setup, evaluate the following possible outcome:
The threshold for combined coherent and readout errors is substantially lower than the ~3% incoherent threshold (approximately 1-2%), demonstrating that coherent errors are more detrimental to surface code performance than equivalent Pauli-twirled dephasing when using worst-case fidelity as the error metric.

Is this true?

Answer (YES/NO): NO